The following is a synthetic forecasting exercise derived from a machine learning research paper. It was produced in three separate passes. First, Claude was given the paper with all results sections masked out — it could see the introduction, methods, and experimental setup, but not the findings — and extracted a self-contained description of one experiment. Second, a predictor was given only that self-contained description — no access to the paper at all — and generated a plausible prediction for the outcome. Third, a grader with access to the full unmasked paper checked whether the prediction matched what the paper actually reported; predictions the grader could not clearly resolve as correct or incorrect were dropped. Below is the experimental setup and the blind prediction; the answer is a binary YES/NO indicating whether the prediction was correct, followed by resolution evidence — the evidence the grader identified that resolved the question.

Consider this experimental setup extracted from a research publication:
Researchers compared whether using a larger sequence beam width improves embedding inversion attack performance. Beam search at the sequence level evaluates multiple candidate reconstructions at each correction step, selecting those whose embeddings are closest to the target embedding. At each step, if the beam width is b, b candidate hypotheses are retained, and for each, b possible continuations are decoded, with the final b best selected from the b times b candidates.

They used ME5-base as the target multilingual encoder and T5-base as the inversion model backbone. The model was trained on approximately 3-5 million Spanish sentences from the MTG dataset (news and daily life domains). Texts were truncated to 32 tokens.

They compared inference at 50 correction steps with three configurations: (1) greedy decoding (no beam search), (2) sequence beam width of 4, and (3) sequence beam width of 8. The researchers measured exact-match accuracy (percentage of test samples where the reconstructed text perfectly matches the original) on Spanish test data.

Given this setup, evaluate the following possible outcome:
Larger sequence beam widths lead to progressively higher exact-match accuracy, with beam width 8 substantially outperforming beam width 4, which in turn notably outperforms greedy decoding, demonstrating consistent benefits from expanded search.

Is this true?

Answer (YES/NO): NO